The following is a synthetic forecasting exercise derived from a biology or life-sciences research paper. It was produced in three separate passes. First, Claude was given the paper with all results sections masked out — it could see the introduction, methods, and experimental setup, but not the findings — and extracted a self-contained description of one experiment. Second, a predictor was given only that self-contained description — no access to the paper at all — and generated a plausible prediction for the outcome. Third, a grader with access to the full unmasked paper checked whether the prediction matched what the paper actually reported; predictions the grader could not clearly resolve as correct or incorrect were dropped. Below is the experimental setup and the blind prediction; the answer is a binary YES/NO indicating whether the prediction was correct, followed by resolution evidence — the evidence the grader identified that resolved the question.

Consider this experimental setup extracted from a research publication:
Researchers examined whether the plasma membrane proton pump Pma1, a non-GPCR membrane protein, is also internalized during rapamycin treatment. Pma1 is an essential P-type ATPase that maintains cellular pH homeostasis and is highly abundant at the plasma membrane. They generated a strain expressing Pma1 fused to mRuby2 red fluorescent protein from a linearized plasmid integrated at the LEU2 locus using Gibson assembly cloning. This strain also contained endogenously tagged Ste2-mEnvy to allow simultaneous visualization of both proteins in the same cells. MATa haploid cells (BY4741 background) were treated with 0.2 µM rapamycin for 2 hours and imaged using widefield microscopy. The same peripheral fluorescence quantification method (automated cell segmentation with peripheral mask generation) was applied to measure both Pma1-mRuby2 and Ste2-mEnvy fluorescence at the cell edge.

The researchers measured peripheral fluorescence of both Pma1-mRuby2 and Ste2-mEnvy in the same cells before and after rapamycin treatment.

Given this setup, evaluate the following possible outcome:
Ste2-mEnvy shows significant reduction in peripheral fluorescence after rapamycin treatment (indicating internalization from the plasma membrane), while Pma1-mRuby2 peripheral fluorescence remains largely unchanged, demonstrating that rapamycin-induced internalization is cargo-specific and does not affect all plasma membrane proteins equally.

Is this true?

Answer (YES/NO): NO